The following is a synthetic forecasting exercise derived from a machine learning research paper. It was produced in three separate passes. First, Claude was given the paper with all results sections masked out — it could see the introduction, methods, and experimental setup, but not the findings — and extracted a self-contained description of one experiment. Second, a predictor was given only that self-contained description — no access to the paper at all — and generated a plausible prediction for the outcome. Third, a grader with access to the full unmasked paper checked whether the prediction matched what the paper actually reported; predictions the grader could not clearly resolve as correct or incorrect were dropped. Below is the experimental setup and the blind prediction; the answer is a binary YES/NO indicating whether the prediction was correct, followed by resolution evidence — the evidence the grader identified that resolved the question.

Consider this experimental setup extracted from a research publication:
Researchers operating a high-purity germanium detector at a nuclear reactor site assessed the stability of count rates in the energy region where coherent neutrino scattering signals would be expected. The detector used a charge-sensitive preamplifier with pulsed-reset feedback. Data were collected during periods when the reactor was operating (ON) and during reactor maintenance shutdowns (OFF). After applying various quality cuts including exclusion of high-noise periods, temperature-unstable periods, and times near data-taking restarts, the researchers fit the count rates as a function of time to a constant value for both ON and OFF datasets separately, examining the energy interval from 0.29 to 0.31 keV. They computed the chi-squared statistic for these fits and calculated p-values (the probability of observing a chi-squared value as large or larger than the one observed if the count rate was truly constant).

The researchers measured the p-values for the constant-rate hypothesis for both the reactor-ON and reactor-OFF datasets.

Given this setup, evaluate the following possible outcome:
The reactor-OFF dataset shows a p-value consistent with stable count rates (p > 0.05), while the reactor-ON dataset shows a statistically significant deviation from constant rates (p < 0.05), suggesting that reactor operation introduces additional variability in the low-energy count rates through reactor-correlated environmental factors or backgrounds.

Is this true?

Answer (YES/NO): NO